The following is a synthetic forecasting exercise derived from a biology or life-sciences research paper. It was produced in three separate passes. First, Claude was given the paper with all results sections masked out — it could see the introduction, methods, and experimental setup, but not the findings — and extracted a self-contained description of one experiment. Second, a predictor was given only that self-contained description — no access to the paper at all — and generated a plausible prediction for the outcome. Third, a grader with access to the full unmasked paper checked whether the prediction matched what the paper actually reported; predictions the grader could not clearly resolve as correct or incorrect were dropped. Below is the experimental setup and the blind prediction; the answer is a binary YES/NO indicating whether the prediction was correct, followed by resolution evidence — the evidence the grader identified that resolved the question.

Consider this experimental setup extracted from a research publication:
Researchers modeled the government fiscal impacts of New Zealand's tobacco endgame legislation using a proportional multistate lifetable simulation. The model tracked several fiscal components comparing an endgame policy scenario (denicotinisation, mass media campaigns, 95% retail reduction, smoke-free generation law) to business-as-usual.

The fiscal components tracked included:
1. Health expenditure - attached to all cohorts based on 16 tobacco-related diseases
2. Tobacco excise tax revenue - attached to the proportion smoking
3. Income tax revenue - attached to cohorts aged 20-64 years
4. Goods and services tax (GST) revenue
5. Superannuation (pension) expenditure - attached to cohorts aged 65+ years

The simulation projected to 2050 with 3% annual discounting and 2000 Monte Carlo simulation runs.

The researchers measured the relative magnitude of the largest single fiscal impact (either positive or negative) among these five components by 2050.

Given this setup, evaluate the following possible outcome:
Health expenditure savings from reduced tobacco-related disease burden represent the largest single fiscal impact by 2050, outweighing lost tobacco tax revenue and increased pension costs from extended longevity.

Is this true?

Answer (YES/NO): NO